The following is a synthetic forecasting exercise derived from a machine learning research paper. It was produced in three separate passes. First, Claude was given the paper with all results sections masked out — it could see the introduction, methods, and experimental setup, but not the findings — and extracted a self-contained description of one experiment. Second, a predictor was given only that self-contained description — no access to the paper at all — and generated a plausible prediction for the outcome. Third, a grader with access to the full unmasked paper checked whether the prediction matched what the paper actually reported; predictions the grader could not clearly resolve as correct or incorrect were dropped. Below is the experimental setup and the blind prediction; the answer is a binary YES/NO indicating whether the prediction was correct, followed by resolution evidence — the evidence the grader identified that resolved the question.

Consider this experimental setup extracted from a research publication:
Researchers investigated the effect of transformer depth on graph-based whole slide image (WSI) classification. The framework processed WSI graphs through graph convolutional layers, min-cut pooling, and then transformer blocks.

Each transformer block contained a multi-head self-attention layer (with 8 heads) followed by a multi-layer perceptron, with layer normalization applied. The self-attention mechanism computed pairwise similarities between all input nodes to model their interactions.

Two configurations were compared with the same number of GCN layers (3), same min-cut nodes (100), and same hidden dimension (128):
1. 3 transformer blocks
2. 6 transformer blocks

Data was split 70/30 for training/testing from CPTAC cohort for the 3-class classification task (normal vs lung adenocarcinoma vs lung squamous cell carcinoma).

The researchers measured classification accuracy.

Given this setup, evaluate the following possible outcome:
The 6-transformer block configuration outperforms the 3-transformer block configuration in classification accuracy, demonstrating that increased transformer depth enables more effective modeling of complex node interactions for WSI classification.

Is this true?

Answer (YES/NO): NO